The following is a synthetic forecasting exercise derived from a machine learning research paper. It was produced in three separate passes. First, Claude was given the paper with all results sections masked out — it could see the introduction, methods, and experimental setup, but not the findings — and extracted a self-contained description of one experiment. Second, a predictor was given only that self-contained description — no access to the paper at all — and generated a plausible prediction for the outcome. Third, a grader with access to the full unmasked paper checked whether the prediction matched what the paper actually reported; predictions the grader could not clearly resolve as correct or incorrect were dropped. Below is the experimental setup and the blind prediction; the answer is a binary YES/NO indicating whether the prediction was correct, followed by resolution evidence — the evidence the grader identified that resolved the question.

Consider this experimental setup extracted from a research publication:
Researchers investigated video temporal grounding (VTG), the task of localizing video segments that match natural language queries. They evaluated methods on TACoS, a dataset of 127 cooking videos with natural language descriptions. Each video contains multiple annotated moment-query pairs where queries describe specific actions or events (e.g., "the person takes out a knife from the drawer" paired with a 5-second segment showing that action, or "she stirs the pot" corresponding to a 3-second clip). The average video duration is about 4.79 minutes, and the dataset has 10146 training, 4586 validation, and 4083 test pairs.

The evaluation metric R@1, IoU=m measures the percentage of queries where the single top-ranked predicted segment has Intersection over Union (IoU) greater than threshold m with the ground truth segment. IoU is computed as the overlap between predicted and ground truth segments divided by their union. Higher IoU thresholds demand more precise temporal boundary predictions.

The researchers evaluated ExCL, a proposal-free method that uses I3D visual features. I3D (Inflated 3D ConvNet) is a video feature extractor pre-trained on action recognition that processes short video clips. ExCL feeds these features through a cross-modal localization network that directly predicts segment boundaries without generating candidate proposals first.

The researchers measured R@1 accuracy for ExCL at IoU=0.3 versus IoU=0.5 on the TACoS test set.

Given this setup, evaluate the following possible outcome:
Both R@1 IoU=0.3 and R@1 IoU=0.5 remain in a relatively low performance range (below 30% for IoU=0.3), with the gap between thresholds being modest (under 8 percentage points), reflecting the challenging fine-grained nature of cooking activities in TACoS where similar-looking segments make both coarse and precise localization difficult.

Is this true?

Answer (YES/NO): NO